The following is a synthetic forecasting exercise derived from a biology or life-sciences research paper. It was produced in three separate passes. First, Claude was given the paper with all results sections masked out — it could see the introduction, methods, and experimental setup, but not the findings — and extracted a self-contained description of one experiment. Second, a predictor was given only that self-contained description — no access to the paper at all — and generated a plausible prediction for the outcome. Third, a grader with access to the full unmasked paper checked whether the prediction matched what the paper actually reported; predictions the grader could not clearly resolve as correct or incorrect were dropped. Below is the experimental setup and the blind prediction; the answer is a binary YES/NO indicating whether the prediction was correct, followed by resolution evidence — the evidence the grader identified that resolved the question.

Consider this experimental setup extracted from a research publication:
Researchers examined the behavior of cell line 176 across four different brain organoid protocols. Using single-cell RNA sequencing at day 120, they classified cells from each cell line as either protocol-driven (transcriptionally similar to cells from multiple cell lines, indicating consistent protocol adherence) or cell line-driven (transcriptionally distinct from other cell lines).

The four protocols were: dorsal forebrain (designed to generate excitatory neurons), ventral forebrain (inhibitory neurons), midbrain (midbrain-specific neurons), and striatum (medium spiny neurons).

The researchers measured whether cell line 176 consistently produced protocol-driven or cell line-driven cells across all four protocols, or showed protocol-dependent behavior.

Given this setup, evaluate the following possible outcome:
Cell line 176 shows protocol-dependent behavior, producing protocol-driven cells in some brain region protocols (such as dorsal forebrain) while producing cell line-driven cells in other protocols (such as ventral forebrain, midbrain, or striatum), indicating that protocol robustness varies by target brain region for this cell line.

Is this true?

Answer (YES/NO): NO